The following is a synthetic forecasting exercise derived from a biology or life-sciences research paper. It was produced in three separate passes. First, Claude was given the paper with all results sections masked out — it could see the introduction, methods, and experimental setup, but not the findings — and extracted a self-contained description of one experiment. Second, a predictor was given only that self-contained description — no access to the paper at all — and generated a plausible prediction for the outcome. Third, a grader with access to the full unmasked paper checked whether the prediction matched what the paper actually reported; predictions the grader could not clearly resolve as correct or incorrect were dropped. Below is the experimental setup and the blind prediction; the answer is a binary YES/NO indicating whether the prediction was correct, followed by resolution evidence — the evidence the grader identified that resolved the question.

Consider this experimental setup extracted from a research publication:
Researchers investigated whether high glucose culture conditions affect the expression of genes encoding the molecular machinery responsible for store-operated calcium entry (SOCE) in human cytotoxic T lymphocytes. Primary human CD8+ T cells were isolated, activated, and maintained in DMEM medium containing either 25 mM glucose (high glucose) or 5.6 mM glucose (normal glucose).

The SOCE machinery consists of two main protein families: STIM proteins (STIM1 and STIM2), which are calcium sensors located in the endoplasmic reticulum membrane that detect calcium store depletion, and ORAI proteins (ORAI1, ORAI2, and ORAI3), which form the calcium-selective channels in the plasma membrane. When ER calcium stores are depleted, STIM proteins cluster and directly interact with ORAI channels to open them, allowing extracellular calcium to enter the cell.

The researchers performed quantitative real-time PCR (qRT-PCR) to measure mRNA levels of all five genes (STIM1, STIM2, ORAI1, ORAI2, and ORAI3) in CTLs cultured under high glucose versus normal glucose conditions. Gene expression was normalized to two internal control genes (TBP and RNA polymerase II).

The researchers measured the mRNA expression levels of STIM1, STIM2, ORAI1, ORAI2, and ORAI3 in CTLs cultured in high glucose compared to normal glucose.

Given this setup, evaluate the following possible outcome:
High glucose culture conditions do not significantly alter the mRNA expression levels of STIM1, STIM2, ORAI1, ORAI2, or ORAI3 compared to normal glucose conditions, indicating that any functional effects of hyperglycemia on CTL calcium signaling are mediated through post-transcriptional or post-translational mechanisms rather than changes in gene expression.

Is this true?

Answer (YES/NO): NO